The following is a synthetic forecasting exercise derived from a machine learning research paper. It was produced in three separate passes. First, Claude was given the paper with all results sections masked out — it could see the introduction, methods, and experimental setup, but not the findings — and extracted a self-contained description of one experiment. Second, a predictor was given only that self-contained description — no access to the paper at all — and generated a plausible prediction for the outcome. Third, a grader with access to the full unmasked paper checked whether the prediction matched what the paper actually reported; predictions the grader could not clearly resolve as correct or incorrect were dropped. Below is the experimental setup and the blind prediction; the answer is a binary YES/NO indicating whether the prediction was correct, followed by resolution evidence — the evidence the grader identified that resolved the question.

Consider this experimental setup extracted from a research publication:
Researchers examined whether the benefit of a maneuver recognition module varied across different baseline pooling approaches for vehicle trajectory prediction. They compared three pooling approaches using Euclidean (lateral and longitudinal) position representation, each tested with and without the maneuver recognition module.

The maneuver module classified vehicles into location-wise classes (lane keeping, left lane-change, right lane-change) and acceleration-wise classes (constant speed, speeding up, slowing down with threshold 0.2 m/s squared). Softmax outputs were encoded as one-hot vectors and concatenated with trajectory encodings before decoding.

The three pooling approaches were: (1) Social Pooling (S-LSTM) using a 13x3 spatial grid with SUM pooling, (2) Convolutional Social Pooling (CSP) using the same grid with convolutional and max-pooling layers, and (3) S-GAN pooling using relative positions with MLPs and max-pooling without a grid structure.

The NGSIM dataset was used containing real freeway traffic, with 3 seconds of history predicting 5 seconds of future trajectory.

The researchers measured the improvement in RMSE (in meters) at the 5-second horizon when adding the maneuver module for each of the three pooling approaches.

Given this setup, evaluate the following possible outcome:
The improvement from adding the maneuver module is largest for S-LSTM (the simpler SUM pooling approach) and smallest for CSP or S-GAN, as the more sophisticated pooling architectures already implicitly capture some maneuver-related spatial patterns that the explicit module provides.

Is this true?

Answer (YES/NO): YES